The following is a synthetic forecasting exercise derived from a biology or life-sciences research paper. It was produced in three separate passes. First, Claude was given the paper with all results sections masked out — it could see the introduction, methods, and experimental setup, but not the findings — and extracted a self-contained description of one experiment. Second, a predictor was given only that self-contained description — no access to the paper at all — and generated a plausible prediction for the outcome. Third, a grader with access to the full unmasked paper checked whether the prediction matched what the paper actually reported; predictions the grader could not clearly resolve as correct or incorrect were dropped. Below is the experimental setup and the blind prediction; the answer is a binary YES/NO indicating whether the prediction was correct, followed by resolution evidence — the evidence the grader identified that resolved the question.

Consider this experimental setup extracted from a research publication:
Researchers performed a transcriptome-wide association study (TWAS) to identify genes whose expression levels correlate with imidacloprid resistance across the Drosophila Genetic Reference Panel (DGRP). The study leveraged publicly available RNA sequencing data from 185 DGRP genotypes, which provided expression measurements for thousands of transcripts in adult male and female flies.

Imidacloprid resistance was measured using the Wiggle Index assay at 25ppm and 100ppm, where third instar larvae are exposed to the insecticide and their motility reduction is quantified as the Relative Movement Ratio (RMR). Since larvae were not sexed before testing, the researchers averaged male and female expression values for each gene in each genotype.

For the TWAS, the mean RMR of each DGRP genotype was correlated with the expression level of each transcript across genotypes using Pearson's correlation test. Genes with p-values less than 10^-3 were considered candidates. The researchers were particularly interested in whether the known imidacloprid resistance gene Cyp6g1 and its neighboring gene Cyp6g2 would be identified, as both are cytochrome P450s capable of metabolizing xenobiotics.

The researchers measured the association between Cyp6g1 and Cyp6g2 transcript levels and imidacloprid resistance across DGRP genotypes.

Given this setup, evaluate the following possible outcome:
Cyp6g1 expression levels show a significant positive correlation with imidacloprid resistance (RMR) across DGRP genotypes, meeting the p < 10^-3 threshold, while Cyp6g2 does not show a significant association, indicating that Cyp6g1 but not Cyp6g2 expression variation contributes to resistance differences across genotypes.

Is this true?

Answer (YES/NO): NO